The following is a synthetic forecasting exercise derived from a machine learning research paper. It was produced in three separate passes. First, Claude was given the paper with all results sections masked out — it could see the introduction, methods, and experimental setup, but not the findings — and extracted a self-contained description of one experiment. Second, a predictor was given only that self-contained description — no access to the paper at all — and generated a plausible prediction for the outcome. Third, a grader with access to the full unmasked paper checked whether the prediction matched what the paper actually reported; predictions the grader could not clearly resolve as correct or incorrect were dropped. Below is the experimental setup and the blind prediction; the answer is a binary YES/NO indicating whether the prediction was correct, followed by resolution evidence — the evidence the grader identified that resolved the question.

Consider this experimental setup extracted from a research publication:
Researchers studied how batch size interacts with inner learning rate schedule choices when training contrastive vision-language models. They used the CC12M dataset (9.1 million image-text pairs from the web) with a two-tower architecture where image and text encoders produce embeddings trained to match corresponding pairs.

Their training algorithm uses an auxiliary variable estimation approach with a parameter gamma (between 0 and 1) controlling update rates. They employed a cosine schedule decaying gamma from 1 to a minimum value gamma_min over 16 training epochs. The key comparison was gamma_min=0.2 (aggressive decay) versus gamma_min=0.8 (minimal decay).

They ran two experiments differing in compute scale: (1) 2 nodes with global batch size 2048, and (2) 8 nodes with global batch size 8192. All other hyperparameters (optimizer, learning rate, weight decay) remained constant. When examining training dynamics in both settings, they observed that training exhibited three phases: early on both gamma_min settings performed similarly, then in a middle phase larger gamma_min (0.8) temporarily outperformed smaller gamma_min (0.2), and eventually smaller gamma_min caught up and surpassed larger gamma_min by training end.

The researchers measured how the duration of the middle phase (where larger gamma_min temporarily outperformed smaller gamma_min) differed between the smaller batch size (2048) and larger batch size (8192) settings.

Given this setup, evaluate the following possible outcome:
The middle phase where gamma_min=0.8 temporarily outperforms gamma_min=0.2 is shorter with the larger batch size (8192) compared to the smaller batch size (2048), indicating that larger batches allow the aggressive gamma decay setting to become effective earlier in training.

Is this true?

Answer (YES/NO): NO